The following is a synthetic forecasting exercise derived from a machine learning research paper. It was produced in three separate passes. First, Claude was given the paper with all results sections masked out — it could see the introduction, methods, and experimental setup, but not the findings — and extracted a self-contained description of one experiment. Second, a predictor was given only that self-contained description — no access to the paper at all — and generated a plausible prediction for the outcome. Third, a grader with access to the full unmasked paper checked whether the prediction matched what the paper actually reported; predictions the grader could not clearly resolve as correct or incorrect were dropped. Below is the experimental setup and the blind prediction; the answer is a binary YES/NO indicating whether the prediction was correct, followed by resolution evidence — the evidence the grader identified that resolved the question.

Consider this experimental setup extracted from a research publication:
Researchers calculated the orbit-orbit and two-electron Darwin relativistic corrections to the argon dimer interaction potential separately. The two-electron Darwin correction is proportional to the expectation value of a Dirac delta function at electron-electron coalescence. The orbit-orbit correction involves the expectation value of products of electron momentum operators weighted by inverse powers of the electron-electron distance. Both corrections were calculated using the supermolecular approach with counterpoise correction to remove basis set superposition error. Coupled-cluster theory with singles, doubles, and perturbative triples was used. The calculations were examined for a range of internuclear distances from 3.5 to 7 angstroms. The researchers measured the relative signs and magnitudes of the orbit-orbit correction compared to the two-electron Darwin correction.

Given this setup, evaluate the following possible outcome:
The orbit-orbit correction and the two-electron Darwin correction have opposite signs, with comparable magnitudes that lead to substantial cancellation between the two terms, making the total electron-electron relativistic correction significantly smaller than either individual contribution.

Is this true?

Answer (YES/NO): NO